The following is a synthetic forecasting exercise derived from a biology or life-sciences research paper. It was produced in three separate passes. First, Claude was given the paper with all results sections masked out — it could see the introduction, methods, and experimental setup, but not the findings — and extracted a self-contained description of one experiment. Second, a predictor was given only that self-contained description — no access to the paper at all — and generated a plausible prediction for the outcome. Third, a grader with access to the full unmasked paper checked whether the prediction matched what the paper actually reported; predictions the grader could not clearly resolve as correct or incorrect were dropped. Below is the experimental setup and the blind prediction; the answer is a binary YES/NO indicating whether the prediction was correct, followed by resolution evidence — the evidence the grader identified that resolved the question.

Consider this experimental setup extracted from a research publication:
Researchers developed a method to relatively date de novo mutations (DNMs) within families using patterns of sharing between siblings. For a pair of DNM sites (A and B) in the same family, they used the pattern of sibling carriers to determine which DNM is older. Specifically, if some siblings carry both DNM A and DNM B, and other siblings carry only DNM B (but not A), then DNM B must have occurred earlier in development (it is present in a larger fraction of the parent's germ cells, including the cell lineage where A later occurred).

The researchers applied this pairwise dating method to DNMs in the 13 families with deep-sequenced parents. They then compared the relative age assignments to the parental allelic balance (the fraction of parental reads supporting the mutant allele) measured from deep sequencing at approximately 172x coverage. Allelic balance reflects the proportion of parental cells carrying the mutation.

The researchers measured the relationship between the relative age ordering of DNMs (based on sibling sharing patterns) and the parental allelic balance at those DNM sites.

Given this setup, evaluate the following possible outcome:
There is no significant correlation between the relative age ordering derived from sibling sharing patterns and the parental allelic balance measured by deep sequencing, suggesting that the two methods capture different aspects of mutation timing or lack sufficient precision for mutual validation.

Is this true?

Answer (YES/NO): NO